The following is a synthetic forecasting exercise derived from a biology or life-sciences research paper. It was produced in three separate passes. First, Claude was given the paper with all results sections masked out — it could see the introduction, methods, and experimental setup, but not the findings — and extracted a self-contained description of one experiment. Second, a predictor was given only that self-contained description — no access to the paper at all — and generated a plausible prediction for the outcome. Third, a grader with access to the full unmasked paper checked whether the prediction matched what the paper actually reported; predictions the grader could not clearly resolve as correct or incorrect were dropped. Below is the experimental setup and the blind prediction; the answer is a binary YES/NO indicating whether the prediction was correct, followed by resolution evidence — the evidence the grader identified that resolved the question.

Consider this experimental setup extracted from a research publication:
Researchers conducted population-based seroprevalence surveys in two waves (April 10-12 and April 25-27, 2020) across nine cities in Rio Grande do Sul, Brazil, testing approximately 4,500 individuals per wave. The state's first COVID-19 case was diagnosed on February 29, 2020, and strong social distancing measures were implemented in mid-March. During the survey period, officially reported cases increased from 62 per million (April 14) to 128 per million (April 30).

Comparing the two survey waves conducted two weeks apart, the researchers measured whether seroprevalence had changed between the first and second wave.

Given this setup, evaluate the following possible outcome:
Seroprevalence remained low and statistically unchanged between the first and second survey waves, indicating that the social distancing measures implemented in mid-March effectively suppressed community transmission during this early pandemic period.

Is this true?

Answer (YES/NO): YES